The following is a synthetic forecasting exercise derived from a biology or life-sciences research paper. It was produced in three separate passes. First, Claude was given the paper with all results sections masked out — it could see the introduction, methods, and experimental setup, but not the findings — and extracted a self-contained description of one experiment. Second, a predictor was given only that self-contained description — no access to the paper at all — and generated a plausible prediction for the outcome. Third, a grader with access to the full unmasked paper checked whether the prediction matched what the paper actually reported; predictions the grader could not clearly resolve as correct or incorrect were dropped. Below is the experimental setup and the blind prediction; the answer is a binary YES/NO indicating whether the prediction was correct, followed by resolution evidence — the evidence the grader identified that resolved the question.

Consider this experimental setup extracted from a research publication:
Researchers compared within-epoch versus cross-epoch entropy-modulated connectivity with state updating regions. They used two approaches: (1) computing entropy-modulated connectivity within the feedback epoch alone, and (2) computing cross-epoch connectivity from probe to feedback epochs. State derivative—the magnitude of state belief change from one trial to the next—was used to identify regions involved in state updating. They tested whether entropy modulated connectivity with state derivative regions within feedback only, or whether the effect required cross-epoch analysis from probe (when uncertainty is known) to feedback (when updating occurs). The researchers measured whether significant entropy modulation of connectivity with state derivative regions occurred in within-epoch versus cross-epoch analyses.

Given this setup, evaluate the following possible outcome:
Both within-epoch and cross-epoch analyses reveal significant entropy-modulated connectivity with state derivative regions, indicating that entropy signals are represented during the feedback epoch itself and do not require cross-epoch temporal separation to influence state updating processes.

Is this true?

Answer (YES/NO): NO